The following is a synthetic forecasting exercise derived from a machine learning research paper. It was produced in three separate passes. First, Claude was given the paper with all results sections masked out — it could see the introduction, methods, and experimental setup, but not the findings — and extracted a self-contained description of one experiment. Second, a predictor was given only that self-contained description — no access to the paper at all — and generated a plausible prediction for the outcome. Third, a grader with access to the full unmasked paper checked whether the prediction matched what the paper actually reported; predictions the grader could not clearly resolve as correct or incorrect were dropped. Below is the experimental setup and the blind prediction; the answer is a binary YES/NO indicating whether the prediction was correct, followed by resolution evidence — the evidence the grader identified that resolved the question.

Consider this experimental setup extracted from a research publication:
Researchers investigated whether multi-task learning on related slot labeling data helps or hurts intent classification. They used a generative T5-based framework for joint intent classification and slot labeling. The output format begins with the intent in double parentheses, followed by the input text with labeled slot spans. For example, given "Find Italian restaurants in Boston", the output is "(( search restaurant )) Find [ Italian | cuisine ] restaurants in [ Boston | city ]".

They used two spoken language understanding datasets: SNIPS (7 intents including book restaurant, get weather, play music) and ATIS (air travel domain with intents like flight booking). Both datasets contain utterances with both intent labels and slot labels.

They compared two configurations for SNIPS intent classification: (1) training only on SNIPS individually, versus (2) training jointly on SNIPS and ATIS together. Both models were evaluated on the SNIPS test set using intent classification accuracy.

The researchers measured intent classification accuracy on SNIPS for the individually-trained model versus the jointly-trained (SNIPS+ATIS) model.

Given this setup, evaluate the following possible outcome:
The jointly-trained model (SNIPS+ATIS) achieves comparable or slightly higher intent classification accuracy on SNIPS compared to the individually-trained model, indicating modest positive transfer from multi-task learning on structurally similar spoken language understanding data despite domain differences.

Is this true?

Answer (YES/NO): YES